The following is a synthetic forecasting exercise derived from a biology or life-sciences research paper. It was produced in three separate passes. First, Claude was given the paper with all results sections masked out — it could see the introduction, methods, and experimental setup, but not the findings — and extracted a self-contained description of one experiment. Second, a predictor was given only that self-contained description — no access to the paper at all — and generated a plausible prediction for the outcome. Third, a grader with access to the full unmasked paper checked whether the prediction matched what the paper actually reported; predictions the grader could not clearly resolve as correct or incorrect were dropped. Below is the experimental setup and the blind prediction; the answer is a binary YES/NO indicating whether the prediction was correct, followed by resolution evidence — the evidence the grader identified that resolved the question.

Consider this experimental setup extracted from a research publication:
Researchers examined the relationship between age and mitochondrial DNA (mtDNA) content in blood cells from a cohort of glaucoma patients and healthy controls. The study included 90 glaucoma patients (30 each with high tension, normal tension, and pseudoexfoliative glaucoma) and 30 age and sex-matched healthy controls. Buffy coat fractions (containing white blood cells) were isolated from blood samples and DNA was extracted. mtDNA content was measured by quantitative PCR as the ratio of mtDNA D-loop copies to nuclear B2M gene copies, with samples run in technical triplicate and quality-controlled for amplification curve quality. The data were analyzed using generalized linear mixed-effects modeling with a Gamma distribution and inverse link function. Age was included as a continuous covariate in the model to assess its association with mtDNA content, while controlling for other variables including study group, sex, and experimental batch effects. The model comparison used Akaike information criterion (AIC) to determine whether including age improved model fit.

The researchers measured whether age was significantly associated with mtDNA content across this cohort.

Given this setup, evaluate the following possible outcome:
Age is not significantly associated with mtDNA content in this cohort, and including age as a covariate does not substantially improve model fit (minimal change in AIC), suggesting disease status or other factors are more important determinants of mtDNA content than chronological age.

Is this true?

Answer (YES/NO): NO